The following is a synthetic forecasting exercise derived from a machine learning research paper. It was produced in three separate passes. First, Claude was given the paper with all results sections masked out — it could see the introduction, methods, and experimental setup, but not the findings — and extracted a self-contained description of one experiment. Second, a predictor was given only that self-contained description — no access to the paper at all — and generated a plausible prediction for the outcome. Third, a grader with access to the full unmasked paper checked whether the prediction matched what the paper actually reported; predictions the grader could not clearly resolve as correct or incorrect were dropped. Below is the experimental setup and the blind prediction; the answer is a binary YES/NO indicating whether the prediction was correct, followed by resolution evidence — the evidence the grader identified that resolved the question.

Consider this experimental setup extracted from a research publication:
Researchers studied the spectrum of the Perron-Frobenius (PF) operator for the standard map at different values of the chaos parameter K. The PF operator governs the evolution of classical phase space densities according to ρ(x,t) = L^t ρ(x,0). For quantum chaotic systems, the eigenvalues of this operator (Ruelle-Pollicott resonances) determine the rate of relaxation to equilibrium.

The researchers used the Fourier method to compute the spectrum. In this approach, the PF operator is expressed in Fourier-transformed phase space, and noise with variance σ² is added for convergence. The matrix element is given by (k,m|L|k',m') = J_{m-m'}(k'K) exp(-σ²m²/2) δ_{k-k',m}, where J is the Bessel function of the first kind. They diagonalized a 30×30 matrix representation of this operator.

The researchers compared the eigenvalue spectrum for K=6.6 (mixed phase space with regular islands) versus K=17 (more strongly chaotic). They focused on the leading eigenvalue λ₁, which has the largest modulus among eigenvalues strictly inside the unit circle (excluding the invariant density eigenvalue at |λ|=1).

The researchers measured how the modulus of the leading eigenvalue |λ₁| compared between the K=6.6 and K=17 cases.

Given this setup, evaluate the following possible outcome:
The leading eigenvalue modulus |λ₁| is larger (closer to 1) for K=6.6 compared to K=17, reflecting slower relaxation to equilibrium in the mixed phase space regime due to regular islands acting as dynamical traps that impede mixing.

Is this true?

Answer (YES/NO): YES